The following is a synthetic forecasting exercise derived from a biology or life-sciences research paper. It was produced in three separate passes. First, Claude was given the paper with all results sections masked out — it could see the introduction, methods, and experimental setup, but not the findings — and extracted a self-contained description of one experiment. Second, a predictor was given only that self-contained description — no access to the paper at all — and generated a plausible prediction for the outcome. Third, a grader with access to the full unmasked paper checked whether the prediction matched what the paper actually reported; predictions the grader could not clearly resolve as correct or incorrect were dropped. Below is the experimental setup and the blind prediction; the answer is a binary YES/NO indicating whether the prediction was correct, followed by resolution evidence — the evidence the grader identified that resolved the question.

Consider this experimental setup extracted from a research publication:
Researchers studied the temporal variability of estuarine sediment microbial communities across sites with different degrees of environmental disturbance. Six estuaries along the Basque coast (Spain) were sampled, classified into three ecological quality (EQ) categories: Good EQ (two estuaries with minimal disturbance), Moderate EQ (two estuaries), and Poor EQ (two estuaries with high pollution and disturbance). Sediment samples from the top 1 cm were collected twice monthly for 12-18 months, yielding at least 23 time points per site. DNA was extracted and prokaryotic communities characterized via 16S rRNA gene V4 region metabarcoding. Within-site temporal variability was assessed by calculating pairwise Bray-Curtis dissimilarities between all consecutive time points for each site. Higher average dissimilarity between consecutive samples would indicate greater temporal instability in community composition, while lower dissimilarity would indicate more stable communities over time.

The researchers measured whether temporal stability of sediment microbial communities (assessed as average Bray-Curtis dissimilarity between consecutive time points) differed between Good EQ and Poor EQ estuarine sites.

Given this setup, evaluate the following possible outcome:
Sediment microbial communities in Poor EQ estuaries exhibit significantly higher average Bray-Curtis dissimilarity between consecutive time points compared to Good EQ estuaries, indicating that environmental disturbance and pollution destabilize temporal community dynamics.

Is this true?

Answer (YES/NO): NO